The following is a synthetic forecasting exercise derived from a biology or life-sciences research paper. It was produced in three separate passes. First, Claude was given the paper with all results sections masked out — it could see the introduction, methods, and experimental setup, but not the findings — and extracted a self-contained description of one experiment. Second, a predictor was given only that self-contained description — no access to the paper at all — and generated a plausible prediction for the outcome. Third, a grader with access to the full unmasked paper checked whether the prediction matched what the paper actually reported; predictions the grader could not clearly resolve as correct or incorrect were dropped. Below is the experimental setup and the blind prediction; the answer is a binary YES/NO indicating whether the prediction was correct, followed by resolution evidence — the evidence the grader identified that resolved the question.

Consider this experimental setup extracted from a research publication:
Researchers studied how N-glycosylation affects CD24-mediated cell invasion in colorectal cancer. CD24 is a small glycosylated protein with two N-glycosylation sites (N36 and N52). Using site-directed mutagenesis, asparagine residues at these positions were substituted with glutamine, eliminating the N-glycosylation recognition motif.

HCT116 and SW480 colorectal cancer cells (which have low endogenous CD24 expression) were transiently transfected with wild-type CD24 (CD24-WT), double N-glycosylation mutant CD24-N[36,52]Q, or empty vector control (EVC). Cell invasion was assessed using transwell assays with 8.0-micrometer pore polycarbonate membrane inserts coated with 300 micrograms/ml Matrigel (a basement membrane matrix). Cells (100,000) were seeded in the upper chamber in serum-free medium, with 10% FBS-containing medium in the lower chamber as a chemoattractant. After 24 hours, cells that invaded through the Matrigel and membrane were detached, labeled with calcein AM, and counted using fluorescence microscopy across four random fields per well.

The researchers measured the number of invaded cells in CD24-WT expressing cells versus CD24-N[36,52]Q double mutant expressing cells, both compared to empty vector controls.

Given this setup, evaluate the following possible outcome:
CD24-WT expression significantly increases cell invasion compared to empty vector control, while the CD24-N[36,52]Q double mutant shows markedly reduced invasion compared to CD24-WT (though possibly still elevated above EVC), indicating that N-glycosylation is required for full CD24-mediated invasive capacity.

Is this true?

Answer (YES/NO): NO